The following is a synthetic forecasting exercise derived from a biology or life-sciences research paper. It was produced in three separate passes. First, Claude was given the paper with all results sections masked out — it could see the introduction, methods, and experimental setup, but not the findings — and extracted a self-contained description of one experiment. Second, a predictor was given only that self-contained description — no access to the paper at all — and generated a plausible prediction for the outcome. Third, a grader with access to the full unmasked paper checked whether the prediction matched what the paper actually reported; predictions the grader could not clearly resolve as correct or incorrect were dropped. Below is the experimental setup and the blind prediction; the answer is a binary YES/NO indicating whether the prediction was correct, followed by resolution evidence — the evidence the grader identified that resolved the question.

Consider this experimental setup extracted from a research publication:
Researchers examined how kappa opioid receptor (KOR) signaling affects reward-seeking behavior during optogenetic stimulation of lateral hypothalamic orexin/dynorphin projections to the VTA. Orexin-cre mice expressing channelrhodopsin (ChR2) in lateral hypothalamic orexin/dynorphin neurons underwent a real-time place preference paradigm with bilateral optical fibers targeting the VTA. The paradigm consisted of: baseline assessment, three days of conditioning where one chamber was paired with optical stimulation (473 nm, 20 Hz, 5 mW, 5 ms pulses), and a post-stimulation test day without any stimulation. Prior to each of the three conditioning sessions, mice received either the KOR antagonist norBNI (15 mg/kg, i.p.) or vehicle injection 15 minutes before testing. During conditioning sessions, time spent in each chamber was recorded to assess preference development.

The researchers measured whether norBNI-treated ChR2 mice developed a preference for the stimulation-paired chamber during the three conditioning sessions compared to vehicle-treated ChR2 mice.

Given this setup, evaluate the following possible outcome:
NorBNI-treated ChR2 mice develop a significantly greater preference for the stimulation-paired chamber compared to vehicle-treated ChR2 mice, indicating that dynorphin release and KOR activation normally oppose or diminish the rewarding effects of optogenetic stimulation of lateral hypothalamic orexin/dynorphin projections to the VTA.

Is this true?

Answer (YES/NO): NO